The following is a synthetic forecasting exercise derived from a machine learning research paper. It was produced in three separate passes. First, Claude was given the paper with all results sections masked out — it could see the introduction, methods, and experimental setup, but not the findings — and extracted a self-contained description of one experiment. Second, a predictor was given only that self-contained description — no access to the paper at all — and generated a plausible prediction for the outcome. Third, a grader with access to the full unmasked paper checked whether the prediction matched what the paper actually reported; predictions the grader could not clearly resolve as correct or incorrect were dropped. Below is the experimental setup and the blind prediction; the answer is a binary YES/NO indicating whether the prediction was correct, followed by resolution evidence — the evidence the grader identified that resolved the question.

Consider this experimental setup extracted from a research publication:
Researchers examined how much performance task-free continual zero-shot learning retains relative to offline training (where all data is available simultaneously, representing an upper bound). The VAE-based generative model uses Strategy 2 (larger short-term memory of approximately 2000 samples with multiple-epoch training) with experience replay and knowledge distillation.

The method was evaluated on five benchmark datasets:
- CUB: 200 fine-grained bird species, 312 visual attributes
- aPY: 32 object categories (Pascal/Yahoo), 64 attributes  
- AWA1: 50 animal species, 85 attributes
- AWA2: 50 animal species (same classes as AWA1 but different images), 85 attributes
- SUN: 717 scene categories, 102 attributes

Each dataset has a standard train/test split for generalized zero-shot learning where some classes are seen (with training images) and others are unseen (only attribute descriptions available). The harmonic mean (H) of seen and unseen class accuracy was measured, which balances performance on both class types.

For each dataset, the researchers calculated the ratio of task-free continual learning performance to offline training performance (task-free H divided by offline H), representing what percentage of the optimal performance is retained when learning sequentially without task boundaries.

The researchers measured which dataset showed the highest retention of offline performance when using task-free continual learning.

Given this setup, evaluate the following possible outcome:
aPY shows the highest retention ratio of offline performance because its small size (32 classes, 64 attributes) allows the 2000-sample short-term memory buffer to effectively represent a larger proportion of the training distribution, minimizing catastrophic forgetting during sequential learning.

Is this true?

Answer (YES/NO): NO